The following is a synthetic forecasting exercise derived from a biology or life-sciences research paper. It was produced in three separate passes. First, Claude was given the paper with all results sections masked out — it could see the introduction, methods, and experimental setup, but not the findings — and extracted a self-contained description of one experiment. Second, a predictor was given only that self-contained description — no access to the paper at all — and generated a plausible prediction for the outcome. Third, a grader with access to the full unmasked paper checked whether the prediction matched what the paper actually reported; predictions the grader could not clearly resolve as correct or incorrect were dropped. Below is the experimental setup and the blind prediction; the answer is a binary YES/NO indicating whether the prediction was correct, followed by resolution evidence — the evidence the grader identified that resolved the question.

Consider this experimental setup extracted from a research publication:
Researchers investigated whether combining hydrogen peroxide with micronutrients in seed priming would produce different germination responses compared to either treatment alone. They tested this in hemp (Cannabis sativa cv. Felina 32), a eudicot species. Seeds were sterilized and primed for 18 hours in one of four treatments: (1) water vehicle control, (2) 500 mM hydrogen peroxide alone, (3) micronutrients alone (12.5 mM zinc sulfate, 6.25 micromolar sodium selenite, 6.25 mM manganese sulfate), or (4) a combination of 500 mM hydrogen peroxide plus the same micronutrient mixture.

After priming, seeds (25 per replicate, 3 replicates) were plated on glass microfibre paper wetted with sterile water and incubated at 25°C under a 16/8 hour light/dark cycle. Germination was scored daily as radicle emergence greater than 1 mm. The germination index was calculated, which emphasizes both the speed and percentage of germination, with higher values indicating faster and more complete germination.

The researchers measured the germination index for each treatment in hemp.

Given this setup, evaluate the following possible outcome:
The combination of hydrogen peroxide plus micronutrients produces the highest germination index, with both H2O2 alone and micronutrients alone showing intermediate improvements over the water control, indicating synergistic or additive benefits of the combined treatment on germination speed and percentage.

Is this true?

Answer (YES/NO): NO